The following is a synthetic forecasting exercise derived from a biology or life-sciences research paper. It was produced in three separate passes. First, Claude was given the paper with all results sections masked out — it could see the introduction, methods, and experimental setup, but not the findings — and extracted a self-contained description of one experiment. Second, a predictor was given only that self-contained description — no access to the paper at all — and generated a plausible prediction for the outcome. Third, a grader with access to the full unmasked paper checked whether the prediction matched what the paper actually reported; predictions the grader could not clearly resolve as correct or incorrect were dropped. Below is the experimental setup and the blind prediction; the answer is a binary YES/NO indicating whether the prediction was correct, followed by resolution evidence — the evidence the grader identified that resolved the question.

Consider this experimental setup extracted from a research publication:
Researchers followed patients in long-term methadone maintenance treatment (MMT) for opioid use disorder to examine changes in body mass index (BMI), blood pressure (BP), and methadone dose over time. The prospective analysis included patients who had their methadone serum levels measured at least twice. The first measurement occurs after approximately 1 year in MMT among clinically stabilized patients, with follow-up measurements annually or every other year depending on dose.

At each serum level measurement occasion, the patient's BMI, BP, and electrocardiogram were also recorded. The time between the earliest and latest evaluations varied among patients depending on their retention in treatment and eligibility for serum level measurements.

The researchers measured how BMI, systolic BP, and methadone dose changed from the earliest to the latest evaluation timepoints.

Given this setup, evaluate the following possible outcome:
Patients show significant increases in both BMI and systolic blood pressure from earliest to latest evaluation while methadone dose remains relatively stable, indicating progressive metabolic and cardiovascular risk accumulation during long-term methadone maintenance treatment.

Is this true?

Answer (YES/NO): NO